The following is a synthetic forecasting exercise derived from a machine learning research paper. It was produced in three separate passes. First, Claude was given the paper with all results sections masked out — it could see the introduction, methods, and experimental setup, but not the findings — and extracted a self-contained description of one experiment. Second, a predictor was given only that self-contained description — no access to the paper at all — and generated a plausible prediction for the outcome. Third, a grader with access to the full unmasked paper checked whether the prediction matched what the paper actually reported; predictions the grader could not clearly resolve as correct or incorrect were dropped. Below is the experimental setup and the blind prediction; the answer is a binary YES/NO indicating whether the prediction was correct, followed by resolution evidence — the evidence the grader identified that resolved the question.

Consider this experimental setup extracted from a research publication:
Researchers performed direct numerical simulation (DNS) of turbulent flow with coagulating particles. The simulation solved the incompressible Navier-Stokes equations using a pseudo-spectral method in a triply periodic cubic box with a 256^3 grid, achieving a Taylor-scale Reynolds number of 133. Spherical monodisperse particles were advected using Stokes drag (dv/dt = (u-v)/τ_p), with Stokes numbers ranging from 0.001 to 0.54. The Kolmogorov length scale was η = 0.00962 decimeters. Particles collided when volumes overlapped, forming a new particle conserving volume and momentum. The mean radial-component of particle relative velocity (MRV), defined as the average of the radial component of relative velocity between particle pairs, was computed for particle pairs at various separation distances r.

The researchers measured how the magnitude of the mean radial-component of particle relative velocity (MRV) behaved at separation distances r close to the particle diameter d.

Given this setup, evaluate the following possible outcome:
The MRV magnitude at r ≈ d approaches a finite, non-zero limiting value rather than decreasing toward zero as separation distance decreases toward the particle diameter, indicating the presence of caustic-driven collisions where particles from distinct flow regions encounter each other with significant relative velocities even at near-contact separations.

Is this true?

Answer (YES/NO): YES